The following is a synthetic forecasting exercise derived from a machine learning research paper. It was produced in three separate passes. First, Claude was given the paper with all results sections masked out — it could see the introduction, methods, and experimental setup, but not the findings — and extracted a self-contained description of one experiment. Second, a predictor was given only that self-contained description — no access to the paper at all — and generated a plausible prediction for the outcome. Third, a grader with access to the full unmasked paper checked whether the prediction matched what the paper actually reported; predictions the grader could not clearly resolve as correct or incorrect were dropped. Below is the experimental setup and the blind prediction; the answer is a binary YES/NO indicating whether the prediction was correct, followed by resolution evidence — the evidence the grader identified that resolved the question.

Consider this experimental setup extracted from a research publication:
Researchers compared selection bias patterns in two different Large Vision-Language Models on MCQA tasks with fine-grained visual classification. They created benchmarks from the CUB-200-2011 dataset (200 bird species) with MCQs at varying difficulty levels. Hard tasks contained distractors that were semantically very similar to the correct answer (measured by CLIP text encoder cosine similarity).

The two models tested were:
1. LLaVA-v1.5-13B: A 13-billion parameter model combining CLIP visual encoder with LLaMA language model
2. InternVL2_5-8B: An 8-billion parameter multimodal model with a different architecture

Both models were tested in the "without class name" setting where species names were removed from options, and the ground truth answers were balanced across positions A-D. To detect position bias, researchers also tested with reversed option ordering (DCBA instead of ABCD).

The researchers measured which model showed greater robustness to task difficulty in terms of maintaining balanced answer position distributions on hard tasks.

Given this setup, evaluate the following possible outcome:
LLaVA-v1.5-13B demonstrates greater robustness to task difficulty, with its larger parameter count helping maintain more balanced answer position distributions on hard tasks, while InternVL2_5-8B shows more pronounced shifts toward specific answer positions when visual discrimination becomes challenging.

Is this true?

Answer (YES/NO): NO